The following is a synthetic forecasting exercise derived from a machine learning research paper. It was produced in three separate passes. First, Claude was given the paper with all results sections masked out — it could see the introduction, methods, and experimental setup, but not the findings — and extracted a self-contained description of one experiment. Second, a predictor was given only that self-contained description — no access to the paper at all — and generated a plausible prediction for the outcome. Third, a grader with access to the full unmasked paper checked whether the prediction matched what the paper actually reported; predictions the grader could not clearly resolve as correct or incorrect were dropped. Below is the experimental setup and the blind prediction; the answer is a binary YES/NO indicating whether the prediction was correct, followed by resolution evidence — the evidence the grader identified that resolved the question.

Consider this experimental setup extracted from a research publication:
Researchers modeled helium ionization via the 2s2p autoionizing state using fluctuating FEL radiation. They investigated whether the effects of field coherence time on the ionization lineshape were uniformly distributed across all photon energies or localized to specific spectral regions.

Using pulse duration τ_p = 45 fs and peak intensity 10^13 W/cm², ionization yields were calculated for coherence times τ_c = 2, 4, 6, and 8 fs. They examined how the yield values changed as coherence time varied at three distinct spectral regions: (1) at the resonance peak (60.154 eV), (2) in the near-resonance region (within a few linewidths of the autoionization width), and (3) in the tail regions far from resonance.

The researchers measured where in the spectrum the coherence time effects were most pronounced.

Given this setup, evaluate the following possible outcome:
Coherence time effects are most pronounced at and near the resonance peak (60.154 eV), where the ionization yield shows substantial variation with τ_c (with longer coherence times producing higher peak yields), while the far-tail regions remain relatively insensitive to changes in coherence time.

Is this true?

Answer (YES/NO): YES